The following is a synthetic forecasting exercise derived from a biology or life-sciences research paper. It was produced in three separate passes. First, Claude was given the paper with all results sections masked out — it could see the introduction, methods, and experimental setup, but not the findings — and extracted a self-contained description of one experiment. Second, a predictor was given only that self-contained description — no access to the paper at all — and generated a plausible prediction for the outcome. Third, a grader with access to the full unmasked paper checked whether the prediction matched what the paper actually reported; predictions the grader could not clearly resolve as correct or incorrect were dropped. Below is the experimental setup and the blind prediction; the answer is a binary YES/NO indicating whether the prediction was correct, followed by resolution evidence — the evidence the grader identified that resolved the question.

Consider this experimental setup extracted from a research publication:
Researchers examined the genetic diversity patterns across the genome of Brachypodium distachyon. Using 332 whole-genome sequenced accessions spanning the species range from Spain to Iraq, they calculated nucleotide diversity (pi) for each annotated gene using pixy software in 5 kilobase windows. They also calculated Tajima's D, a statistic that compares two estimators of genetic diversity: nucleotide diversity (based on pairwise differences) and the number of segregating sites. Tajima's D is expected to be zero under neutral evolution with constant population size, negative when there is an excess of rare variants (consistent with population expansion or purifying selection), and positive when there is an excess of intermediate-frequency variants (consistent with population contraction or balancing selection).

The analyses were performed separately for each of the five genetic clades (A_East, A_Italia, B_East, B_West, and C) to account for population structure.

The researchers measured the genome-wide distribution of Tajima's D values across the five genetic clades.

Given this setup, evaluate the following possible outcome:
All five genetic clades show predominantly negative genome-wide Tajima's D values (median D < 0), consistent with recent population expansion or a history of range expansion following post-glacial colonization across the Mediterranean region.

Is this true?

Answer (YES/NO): YES